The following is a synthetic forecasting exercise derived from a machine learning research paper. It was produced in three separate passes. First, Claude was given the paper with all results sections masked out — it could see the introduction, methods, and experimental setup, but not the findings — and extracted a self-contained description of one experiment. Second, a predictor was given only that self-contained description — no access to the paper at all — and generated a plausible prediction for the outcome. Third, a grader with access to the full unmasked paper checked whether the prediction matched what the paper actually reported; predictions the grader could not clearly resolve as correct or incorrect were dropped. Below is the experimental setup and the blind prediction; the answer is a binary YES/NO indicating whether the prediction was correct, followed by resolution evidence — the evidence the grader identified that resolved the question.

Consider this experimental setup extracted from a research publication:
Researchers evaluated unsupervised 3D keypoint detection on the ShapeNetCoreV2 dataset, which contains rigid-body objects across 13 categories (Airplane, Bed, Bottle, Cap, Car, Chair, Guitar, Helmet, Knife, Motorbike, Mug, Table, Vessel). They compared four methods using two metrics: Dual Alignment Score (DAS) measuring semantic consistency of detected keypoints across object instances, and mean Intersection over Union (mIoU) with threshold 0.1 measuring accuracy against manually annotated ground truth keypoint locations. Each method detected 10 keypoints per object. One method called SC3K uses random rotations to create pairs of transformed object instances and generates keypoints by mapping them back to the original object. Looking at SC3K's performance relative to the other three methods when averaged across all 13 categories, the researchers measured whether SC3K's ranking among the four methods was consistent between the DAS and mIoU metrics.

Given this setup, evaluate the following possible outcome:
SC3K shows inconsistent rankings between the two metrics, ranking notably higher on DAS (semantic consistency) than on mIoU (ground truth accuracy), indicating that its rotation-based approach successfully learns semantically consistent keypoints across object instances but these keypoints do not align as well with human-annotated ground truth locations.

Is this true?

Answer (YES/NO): YES